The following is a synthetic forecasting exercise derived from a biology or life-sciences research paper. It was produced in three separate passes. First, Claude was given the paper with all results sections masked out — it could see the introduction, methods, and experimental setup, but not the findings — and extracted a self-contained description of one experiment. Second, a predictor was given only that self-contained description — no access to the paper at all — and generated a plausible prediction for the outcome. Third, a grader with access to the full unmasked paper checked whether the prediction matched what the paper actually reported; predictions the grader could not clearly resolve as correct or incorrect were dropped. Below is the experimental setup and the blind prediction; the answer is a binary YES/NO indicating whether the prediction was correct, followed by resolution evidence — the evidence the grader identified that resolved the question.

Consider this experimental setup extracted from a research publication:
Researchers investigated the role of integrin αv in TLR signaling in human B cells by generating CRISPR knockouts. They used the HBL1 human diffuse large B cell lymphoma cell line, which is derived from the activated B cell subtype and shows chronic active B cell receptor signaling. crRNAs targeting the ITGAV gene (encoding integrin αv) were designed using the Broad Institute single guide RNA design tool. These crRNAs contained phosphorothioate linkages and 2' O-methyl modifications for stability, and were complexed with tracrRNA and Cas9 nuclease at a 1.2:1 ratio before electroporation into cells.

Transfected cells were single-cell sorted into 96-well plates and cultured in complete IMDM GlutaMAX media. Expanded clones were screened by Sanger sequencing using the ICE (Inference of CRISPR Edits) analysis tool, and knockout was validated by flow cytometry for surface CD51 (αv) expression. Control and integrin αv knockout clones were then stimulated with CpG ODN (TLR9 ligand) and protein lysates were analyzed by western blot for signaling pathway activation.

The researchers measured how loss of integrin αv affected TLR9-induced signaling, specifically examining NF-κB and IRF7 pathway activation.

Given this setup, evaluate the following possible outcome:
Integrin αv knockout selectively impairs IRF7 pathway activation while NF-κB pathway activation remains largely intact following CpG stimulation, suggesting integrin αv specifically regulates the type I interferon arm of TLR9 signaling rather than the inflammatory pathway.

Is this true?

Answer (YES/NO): NO